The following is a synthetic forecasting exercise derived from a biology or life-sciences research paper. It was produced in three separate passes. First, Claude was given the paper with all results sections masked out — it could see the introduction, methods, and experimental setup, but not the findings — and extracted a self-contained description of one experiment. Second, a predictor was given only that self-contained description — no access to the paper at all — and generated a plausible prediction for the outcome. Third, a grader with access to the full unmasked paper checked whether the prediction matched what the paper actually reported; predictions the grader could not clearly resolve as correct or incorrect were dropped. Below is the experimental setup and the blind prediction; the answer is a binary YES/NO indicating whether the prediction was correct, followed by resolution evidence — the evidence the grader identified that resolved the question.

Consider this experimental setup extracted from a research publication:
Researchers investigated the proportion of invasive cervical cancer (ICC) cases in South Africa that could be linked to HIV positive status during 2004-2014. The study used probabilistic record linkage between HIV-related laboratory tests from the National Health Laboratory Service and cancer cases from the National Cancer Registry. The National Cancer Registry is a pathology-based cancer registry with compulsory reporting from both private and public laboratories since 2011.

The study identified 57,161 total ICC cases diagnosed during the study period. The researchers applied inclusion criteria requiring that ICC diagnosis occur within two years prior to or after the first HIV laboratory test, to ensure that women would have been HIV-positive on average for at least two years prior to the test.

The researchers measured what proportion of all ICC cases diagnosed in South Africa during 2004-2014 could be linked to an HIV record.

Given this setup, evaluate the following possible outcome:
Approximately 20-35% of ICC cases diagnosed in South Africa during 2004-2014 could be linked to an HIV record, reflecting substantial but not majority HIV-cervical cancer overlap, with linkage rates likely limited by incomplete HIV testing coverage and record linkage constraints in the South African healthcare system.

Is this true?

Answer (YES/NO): NO